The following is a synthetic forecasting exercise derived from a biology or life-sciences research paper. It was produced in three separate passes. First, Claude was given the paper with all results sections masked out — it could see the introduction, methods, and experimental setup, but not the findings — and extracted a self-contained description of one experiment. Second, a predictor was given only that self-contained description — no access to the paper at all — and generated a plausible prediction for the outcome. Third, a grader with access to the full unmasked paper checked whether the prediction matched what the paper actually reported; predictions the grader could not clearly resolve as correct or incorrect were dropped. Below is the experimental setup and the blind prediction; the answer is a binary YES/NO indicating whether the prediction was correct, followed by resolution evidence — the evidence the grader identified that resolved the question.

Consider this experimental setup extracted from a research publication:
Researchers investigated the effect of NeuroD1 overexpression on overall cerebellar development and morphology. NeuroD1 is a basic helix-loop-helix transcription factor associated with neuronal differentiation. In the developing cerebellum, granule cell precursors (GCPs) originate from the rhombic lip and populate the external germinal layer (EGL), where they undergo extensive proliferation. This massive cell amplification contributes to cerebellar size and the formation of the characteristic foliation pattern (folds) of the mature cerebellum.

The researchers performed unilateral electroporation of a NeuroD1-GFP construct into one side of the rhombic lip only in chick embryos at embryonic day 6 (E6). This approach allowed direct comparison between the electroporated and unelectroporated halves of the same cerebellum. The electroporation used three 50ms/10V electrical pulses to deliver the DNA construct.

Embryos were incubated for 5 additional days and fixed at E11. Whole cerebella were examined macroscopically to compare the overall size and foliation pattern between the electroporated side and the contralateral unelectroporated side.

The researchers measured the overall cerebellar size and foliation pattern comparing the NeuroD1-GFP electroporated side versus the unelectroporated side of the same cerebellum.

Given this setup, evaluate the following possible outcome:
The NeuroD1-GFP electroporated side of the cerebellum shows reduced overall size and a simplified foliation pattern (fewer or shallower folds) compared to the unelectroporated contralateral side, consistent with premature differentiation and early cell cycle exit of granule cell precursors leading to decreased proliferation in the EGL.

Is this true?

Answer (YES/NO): YES